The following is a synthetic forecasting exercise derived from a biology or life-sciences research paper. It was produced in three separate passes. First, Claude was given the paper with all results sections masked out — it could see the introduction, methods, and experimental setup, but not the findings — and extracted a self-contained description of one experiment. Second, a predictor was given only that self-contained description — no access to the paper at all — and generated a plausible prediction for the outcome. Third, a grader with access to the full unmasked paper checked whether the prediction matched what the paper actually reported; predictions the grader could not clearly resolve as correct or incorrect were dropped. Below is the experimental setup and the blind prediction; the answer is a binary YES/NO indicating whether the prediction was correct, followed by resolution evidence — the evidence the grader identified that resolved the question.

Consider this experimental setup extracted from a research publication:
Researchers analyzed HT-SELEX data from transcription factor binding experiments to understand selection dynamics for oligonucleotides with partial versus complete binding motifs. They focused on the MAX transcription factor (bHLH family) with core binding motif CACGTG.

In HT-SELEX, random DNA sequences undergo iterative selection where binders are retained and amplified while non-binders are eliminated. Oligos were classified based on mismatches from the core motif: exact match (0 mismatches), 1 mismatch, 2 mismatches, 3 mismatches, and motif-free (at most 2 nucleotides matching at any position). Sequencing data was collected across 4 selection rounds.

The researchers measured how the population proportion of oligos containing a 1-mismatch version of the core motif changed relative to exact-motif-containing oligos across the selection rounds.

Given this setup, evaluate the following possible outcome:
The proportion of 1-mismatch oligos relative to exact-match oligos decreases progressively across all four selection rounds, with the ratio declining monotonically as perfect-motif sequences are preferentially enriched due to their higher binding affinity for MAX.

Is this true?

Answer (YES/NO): NO